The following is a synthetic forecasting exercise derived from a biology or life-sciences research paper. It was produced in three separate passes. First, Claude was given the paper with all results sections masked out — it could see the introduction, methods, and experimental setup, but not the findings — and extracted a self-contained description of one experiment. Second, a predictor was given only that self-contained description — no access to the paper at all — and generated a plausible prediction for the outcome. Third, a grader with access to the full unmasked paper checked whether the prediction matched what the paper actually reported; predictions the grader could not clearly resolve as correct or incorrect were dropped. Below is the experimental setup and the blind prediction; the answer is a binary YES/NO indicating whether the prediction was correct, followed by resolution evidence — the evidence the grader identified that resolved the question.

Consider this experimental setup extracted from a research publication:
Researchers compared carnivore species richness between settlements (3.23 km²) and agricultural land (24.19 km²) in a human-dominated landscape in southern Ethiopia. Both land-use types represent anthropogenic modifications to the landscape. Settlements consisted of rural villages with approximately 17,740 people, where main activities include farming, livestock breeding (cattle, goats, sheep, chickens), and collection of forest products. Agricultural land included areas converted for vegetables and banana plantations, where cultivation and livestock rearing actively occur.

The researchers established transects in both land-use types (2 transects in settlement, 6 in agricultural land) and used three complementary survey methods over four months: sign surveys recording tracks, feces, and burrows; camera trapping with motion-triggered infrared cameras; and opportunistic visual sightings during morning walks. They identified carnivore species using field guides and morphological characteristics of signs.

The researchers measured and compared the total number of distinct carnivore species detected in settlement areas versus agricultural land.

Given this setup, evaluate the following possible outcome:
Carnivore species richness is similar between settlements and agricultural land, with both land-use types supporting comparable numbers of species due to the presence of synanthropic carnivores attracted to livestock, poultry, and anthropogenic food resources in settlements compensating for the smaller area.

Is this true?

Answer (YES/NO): NO